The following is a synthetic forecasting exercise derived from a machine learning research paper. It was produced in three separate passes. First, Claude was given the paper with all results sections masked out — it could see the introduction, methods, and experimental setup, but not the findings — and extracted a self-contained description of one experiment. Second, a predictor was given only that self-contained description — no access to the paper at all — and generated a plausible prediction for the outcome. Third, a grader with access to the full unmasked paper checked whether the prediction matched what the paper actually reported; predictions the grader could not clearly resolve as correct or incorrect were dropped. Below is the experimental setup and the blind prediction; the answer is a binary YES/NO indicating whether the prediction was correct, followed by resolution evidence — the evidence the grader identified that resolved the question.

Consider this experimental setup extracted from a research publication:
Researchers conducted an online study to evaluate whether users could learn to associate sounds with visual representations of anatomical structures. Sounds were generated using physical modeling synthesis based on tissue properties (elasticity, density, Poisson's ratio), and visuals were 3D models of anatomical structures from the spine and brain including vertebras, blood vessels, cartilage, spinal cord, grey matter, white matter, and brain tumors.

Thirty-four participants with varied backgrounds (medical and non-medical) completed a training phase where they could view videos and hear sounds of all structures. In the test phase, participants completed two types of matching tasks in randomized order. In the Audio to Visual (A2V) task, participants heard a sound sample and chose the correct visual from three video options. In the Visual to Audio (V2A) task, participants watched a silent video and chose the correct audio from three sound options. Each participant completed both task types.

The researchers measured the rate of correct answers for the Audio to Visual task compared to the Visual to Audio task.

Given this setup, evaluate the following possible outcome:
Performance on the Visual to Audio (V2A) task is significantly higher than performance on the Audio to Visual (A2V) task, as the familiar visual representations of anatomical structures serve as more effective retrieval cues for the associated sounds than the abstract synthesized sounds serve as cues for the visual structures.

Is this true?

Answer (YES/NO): NO